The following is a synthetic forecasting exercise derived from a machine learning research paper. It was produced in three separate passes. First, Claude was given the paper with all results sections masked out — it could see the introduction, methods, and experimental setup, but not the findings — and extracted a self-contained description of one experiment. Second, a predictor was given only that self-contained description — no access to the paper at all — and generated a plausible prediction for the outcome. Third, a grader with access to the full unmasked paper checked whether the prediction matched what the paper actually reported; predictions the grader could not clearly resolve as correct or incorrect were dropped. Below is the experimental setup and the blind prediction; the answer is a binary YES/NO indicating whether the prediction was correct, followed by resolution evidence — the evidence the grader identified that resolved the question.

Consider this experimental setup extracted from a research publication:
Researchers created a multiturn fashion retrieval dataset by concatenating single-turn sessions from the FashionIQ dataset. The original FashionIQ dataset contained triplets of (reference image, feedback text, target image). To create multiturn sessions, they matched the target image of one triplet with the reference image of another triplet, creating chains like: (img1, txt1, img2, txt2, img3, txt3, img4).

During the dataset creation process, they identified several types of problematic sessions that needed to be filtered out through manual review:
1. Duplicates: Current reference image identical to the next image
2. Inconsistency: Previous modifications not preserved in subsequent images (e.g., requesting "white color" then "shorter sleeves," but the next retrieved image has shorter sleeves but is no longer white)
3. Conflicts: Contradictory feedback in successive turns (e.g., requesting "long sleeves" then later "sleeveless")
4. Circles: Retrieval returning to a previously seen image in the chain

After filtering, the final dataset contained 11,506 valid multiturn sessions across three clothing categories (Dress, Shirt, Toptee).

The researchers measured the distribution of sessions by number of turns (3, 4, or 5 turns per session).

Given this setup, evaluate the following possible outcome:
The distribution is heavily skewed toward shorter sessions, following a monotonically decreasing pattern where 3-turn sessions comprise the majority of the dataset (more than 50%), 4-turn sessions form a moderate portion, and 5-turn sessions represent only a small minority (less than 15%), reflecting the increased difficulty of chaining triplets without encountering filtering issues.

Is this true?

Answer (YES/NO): YES